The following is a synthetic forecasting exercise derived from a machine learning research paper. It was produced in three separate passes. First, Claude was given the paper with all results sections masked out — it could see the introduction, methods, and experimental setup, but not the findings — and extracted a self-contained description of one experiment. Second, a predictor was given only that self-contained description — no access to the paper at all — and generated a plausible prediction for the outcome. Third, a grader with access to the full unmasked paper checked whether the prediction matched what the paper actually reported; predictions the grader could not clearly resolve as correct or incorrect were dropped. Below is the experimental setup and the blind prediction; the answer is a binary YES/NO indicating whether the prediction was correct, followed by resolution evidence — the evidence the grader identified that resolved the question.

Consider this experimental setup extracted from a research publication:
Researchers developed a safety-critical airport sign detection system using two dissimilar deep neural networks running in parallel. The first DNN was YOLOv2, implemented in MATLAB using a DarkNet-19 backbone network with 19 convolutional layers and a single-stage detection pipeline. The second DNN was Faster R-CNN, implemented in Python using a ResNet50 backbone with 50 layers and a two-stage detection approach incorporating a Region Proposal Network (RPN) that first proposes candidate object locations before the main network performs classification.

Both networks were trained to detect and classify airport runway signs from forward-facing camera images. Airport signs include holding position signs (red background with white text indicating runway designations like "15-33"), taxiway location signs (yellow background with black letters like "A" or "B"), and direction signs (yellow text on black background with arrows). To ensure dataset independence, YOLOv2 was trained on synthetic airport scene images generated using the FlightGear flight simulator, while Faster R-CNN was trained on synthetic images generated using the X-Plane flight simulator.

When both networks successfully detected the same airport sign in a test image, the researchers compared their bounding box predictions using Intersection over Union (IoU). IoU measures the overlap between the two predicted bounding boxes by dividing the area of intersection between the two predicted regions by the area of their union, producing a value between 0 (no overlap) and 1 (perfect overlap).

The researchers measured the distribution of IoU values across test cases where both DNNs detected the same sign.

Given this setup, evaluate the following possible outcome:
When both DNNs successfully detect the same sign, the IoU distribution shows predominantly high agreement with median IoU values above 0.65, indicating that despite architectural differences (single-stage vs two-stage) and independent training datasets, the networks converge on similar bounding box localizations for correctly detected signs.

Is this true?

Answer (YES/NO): YES